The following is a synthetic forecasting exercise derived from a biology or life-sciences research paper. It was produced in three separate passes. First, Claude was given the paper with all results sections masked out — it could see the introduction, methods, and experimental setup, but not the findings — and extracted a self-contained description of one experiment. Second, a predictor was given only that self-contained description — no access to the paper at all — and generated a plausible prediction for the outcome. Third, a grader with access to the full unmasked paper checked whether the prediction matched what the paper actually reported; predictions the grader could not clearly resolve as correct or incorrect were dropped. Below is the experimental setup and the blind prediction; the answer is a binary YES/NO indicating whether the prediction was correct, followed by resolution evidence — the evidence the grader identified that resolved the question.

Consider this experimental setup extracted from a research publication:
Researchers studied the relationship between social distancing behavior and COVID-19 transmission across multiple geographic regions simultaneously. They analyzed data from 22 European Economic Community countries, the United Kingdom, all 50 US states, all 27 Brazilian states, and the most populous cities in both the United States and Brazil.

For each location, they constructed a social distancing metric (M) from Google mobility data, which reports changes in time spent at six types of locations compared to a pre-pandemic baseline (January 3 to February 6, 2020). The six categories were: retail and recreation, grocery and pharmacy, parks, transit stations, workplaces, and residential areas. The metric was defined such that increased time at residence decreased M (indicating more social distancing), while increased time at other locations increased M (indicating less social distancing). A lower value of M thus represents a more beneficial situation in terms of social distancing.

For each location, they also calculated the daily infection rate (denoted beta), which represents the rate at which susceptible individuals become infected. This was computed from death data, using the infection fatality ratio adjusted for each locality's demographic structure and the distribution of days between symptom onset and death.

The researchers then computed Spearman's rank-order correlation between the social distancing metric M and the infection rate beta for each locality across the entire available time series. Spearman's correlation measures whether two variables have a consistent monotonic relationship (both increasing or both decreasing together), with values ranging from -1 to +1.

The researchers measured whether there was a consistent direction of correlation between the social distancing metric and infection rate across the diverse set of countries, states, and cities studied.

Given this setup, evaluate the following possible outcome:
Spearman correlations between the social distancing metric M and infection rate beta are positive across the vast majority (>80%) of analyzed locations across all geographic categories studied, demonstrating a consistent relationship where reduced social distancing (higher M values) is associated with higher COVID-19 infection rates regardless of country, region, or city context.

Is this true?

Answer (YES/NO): YES